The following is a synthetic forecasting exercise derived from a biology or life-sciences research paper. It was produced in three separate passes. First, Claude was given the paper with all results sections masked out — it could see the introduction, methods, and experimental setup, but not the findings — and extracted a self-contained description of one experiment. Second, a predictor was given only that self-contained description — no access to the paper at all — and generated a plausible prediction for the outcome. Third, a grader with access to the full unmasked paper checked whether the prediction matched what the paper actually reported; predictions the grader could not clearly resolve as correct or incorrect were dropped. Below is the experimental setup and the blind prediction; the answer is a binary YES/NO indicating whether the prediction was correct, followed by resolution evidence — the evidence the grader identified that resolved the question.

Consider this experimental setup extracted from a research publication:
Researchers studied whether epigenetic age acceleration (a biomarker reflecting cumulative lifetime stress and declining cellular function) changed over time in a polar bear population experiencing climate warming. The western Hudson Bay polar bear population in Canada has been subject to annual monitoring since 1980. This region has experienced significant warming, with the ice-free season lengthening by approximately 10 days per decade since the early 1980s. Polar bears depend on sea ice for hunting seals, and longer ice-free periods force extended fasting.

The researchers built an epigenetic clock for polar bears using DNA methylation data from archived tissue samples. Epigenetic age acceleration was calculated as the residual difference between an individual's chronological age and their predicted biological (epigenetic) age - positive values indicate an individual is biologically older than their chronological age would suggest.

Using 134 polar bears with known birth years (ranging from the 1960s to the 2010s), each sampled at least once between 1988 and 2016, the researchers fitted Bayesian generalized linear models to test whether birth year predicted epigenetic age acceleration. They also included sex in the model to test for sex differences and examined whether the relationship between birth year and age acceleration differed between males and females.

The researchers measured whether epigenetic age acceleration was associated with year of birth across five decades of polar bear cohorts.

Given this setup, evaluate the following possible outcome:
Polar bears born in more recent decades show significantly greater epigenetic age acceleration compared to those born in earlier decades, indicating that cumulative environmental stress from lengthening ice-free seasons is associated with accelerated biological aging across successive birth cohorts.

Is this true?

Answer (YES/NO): YES